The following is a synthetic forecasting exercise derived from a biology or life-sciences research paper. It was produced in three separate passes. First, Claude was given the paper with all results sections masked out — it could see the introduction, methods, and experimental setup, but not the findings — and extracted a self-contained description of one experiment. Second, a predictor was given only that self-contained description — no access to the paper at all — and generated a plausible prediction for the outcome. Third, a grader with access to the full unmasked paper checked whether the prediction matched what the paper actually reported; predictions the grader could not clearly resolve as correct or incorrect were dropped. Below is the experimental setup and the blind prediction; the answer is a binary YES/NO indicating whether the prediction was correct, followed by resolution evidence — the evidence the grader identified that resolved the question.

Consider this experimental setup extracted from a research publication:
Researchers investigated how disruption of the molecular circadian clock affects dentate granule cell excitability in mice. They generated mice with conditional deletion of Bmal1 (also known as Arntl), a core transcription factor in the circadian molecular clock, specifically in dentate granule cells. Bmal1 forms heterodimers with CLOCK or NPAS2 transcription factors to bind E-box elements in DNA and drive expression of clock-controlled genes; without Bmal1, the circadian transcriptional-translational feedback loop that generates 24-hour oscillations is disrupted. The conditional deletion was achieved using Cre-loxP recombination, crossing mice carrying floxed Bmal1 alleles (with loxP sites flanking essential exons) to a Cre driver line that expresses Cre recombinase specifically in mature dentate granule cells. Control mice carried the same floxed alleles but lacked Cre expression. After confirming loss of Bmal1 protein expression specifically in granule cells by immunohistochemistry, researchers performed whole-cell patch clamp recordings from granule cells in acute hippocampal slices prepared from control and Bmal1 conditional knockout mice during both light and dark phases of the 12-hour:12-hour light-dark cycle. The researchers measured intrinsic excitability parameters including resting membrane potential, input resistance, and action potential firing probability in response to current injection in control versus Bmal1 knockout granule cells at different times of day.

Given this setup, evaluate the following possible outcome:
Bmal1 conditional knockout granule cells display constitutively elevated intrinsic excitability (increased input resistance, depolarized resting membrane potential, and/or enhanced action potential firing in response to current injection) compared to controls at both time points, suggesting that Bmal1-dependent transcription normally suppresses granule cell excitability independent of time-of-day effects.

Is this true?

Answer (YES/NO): NO